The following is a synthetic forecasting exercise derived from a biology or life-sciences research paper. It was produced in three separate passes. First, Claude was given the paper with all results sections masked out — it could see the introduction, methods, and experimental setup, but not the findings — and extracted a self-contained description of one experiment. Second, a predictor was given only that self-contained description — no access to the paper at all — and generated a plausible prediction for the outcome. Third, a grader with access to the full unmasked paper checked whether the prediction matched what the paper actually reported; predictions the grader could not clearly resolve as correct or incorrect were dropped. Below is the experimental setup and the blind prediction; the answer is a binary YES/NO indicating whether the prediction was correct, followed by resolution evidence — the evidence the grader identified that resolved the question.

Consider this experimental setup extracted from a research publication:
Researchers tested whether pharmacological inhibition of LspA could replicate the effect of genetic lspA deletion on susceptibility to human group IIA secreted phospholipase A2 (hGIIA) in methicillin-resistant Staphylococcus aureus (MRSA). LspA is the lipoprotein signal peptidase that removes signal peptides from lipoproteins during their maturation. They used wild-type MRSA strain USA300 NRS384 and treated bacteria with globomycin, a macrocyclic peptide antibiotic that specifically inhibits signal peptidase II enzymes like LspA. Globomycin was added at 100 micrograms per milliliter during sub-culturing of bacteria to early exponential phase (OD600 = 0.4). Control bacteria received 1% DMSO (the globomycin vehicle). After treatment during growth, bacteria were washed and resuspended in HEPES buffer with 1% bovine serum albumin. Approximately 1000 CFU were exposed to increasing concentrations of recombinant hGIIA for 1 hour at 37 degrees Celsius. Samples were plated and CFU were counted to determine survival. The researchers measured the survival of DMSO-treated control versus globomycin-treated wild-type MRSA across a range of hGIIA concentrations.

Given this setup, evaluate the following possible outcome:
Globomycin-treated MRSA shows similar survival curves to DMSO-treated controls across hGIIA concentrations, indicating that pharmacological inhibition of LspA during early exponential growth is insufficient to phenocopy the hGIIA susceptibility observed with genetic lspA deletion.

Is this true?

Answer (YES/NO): NO